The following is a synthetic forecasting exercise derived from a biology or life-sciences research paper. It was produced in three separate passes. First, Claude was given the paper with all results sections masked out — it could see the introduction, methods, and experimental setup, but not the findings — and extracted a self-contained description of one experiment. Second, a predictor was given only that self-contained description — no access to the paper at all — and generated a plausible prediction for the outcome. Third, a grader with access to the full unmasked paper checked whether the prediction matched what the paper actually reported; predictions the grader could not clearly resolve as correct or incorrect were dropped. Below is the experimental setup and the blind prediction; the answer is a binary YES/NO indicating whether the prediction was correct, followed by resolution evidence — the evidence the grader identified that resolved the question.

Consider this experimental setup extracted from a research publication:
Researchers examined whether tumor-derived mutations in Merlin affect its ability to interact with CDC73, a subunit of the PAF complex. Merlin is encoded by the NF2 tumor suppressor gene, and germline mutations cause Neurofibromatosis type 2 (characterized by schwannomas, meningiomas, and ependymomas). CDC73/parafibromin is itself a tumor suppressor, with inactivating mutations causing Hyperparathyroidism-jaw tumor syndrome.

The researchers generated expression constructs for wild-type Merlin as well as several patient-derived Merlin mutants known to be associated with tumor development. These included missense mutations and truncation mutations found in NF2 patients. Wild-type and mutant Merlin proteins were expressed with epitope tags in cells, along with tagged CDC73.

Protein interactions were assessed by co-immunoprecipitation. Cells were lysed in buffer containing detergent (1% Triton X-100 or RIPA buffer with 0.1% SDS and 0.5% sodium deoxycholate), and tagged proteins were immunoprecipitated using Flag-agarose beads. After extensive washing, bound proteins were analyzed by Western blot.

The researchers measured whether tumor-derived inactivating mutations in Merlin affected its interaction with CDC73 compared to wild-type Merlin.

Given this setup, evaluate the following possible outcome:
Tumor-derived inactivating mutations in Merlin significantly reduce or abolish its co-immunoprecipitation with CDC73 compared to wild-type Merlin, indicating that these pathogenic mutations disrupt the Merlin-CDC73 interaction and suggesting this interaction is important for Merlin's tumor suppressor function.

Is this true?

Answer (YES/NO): YES